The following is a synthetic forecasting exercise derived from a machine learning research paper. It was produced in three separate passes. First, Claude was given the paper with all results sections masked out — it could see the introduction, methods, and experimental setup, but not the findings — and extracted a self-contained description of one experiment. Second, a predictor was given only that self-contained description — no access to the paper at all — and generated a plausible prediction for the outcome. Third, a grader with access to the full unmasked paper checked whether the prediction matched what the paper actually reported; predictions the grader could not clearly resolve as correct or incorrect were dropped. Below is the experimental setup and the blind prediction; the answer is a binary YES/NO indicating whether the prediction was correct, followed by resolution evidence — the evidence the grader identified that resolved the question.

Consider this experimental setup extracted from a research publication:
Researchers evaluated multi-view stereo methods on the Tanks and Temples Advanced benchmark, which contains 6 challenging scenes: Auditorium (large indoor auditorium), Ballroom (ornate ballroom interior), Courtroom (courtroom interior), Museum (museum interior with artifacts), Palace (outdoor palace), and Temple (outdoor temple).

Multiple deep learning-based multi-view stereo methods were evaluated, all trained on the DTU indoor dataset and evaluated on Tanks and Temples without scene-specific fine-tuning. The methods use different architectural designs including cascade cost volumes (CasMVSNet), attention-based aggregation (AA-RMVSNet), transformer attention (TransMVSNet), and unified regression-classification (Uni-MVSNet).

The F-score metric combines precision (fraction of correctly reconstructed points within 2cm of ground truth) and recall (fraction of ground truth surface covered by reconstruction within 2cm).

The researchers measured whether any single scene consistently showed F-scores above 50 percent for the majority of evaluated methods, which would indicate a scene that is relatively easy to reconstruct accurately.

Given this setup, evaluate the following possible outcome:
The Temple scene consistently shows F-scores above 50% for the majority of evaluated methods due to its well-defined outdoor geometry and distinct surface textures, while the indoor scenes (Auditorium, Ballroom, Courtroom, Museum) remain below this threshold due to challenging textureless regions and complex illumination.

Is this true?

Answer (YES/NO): NO